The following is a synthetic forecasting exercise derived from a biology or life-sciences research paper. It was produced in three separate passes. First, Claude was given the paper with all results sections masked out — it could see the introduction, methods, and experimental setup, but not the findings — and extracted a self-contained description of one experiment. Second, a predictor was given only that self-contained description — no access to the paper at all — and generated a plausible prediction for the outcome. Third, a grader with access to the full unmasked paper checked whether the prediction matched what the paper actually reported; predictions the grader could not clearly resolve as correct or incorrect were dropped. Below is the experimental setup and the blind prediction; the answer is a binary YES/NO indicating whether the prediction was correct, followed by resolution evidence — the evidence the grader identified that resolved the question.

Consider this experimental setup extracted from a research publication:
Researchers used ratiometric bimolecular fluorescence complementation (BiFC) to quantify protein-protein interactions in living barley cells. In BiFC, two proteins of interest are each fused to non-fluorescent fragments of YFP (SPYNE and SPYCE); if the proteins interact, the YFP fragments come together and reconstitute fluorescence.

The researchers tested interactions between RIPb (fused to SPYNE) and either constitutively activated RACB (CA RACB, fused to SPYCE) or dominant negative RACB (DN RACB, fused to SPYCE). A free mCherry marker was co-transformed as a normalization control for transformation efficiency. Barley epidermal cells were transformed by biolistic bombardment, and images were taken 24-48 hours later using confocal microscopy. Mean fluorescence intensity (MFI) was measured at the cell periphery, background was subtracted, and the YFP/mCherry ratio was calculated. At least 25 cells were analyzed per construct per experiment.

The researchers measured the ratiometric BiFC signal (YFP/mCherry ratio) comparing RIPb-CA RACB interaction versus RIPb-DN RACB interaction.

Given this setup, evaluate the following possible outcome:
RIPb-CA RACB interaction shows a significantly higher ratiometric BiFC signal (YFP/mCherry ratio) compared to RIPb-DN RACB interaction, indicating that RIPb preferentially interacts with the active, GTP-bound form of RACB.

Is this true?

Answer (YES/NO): YES